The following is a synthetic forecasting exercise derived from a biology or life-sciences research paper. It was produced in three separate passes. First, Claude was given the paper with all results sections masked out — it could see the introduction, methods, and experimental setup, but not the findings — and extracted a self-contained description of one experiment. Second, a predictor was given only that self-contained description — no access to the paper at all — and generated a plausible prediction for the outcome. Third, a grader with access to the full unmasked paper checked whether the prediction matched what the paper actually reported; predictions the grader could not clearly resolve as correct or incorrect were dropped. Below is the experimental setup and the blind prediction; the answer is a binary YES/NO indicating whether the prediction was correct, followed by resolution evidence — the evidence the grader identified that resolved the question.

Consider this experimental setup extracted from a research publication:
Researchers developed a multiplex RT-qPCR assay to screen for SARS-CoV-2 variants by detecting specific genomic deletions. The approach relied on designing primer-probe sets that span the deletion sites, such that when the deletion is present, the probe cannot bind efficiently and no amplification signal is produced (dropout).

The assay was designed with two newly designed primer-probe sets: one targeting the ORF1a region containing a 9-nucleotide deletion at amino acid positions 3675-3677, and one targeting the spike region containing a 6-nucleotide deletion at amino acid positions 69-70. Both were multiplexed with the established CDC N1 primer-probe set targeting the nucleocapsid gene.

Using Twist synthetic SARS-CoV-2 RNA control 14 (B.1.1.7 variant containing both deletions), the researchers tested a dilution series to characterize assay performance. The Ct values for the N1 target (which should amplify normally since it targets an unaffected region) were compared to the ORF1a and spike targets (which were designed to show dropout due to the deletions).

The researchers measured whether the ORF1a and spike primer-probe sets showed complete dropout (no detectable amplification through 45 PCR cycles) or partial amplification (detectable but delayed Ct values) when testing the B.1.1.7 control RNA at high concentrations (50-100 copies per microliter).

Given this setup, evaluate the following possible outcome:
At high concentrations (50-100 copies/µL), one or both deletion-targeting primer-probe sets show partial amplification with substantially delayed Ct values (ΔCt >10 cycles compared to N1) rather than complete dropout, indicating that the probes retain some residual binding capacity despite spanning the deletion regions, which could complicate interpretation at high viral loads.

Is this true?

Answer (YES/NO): NO